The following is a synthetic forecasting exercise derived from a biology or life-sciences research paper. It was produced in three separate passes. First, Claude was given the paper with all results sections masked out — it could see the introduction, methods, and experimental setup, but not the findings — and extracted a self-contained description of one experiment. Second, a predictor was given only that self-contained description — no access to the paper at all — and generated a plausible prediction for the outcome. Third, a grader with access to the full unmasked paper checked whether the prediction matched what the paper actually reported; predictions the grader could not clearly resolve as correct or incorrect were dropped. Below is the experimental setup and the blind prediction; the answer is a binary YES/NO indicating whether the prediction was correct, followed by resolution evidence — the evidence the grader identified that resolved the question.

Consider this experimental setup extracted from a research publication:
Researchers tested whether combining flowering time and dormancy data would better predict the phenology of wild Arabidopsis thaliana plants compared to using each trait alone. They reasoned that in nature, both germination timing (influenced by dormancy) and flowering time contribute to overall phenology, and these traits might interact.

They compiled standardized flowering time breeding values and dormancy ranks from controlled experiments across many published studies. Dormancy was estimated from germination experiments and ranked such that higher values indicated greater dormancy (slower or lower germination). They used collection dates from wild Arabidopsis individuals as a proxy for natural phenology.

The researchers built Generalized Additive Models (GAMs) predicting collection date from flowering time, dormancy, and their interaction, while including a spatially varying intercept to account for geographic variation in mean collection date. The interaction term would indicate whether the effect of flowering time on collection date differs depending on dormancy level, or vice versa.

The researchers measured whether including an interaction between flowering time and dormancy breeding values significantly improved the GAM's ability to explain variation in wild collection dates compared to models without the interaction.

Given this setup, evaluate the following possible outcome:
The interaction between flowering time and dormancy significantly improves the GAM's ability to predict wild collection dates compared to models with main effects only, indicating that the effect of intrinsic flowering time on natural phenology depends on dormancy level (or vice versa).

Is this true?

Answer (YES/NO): NO